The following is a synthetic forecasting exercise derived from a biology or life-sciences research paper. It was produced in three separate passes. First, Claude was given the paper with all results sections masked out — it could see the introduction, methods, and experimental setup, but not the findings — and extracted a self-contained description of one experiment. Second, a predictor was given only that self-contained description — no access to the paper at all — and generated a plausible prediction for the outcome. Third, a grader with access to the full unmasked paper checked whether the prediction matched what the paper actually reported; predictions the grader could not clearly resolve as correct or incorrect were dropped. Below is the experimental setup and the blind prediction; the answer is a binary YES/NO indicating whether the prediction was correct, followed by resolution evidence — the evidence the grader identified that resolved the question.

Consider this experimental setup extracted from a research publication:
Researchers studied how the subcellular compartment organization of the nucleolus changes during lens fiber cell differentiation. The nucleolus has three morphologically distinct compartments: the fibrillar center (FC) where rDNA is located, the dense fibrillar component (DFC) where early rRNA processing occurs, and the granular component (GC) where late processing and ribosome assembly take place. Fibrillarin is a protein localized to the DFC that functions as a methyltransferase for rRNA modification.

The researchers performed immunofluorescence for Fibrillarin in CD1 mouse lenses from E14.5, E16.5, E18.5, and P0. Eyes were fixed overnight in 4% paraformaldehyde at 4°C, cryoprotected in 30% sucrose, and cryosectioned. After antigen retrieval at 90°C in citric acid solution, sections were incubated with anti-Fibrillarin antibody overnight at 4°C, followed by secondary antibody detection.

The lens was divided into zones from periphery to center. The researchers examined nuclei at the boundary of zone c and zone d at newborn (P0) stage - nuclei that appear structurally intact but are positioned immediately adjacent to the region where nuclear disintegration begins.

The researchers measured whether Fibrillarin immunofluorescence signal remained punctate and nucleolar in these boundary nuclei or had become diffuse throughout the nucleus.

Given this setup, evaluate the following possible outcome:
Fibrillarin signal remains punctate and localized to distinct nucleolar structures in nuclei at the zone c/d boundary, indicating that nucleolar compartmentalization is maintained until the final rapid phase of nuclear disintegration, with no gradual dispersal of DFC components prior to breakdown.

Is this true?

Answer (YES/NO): YES